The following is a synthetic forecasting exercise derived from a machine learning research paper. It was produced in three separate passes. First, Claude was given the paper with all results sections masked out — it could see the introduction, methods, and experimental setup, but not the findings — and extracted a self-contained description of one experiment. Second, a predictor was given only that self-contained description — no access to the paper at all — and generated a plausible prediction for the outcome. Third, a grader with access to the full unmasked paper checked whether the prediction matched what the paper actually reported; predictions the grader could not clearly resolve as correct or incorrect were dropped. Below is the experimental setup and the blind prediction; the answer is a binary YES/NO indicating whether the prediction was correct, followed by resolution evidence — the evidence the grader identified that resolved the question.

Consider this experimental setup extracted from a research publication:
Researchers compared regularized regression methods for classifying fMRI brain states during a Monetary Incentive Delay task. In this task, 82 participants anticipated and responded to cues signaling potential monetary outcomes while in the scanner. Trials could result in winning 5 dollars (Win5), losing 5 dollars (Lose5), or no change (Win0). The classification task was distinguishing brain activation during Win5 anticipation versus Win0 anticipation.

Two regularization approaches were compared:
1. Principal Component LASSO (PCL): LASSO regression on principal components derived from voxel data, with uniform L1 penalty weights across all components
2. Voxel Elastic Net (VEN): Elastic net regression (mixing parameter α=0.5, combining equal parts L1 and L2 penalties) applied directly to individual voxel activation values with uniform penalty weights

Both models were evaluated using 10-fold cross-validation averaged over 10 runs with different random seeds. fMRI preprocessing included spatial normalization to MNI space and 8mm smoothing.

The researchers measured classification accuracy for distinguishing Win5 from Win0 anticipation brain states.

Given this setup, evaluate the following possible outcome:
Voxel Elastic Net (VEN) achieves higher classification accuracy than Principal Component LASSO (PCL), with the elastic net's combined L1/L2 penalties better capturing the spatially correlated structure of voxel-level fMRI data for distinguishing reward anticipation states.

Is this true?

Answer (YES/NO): NO